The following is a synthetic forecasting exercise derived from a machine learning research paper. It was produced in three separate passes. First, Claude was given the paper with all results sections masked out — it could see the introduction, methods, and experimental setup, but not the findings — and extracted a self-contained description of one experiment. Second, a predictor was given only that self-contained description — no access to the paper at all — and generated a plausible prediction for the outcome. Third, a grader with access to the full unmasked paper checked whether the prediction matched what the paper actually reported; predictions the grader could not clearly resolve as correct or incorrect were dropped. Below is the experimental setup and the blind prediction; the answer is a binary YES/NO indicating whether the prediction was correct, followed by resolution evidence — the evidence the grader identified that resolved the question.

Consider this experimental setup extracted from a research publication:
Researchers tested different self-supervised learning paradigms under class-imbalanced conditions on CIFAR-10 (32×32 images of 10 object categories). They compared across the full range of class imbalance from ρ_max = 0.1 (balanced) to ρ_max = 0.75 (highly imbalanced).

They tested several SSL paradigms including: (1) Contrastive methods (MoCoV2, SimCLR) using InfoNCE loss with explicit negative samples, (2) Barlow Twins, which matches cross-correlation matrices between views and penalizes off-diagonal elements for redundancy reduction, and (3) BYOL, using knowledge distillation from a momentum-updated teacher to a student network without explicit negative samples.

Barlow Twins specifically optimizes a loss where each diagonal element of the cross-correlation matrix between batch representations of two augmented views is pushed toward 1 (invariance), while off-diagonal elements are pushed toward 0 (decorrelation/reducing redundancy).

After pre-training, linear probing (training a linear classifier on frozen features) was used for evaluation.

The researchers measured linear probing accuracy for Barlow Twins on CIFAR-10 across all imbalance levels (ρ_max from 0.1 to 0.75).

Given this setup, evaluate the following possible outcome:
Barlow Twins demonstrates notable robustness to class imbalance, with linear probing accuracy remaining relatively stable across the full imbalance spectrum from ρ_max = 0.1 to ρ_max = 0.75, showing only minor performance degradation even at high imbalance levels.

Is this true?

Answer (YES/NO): NO